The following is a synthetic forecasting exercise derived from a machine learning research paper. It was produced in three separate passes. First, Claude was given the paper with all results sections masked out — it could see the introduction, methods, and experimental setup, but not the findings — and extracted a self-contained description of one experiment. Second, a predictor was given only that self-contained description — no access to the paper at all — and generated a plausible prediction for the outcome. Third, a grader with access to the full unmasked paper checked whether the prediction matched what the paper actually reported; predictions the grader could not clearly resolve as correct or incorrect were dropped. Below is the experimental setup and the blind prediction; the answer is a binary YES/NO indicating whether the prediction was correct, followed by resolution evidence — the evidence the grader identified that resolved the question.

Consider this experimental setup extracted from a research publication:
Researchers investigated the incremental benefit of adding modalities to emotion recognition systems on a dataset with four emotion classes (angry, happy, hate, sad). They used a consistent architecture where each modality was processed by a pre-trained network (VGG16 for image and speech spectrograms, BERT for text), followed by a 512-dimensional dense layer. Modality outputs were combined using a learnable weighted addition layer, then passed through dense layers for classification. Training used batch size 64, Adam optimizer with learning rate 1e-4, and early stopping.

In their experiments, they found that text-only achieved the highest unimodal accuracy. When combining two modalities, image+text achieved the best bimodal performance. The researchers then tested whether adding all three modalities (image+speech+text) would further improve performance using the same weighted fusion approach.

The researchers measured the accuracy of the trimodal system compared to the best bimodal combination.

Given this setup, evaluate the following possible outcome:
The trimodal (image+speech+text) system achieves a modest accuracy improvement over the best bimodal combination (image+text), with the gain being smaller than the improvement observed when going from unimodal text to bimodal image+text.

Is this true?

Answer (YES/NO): YES